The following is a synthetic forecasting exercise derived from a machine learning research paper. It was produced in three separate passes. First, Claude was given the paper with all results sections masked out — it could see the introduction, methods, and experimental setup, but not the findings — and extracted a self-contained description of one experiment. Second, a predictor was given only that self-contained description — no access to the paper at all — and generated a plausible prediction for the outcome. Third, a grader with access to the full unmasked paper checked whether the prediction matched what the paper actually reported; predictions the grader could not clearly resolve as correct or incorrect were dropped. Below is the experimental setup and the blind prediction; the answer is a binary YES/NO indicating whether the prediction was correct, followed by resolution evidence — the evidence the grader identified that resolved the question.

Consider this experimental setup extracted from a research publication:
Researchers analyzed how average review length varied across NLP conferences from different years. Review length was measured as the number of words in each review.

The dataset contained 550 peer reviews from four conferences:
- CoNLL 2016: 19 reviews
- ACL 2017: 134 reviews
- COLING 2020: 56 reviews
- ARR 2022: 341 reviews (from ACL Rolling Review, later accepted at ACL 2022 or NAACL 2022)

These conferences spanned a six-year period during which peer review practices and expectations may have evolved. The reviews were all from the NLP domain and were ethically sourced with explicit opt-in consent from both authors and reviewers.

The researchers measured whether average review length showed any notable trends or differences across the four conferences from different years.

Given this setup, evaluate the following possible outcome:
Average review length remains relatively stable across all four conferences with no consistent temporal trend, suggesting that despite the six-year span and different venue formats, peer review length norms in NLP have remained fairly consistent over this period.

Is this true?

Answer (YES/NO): YES